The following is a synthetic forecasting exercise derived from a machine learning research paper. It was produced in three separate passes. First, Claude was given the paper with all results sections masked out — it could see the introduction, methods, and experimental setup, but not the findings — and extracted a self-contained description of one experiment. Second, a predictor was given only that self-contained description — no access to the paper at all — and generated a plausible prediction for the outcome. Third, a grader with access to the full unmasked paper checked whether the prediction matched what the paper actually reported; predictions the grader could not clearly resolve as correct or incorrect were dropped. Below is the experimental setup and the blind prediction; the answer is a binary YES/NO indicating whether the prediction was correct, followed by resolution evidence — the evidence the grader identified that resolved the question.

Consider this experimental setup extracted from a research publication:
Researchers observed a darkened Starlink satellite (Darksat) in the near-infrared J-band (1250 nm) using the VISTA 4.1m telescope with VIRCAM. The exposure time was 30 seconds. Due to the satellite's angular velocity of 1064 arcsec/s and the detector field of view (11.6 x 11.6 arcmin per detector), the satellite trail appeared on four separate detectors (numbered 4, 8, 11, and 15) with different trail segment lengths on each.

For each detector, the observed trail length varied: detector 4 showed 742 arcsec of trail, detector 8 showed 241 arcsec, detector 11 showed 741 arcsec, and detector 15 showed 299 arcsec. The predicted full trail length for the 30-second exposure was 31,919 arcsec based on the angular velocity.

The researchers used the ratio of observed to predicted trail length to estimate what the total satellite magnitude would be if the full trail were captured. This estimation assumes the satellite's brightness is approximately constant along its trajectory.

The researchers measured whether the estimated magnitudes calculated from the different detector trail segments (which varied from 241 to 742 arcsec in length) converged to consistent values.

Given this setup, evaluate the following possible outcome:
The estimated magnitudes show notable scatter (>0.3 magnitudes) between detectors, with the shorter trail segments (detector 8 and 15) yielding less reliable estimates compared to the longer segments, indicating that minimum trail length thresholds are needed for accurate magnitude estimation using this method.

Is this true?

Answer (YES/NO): NO